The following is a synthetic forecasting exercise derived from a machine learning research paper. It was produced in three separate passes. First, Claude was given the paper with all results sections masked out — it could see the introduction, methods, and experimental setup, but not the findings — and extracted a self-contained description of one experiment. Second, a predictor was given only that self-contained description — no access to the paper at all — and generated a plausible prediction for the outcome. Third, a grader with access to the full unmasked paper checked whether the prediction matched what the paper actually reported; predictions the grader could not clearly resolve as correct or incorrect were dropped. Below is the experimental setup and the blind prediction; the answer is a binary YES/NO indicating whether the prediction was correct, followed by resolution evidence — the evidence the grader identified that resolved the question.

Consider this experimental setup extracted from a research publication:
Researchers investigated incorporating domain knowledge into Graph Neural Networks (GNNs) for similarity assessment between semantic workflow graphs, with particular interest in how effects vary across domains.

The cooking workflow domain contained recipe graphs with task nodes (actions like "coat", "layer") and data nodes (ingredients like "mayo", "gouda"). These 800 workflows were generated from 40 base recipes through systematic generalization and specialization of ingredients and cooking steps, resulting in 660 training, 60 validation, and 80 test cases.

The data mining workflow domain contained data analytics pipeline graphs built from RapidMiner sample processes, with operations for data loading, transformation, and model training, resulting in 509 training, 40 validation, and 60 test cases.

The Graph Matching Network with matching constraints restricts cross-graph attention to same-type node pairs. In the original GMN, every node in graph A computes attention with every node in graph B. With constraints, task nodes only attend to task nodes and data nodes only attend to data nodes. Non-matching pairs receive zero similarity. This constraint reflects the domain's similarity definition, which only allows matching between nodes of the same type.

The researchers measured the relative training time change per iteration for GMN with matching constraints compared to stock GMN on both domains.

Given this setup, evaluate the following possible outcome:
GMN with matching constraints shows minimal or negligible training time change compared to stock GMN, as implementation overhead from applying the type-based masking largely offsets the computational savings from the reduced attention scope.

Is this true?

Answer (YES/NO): NO